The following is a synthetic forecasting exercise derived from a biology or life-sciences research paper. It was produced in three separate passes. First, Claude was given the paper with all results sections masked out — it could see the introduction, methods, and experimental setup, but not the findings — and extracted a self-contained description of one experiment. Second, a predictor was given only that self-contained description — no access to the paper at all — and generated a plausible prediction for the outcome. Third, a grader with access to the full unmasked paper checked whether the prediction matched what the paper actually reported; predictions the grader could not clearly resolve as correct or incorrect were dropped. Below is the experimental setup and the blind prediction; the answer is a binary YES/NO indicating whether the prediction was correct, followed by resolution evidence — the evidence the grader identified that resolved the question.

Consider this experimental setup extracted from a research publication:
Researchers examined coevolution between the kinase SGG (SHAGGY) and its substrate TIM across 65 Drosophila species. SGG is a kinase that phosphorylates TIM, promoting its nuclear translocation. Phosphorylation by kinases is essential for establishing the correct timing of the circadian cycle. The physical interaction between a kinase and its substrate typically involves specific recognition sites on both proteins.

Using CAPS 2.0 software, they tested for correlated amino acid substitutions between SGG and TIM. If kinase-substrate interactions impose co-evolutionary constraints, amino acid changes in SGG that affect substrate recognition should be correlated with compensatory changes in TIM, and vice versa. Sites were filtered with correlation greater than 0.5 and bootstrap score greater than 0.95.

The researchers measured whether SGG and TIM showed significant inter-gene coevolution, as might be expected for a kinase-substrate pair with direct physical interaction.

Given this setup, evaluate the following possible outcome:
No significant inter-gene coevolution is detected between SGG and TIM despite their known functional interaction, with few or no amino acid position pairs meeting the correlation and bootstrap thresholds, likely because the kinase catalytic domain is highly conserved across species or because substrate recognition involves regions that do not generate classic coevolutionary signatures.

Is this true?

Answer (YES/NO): YES